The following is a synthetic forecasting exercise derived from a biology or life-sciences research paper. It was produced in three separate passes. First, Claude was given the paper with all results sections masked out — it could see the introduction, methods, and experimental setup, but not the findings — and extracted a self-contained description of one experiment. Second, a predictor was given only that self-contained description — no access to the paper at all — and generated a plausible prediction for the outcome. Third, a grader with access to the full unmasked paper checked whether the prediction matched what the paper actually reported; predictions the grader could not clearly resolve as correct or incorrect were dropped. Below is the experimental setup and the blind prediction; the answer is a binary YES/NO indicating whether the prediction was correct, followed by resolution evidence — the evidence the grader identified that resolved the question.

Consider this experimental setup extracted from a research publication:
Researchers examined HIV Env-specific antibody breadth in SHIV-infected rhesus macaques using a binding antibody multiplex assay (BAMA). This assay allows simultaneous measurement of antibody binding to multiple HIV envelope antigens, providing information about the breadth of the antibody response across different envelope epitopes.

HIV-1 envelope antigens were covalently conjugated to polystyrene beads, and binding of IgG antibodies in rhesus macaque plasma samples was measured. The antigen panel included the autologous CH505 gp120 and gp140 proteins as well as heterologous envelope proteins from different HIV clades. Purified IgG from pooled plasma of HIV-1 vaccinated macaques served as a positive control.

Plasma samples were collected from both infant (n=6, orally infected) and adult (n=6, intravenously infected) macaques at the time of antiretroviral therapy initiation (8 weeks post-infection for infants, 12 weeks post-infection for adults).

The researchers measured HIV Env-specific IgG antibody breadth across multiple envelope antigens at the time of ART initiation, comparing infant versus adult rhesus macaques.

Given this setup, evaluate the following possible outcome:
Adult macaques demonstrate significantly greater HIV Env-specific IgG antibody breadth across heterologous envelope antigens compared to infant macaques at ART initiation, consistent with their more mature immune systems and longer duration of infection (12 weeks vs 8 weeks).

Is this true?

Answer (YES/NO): NO